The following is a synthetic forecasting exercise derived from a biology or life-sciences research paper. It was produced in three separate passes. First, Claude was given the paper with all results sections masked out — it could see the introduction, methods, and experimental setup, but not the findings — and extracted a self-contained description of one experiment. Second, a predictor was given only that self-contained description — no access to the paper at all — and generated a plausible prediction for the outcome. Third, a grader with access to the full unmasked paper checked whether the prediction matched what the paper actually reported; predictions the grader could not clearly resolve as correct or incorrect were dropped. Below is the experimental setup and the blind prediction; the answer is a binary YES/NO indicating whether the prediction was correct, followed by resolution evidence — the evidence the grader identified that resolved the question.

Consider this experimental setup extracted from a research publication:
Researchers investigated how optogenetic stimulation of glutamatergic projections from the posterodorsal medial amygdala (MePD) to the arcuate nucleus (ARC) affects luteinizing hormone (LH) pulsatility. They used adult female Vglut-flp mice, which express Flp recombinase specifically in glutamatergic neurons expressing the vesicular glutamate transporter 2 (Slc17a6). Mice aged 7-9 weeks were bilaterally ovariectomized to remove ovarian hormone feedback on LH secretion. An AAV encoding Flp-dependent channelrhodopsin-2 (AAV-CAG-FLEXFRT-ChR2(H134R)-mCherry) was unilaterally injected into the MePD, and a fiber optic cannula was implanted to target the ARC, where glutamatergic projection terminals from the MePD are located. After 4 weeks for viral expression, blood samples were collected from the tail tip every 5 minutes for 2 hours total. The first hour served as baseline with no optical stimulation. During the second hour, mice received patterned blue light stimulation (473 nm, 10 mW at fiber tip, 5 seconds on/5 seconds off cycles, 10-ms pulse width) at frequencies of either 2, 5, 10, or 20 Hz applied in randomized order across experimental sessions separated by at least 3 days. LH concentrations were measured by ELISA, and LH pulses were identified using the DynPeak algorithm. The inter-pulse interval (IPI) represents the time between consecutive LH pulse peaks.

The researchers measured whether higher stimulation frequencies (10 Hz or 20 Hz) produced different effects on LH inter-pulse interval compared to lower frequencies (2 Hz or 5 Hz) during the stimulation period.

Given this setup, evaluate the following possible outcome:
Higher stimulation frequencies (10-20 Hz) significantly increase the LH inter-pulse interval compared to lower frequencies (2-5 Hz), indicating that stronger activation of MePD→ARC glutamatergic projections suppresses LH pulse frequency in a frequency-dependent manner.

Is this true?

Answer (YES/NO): NO